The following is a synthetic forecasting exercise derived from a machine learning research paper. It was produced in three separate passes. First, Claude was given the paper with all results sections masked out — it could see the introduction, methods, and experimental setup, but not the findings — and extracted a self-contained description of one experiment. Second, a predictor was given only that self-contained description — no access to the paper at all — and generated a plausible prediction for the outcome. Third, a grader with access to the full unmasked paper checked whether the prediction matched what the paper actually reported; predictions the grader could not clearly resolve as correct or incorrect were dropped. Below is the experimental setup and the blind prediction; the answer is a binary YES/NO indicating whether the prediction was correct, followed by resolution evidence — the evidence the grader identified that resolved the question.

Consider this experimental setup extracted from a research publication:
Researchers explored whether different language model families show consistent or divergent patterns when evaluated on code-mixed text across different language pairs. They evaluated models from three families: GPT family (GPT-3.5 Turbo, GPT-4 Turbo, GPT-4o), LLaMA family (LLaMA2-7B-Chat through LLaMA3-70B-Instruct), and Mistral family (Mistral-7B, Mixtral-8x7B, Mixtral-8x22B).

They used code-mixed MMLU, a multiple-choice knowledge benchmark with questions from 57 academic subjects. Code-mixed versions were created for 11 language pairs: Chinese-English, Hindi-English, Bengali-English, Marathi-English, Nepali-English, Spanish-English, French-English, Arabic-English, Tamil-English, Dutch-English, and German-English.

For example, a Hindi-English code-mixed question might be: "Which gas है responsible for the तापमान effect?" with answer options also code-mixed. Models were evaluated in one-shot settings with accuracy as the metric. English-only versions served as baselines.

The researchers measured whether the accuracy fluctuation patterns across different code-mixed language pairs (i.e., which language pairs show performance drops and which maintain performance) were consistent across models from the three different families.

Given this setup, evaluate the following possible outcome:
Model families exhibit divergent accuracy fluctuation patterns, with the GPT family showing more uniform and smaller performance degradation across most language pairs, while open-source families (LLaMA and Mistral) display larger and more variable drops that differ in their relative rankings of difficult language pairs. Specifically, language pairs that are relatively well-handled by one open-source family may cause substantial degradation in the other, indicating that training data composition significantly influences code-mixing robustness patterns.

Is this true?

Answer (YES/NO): NO